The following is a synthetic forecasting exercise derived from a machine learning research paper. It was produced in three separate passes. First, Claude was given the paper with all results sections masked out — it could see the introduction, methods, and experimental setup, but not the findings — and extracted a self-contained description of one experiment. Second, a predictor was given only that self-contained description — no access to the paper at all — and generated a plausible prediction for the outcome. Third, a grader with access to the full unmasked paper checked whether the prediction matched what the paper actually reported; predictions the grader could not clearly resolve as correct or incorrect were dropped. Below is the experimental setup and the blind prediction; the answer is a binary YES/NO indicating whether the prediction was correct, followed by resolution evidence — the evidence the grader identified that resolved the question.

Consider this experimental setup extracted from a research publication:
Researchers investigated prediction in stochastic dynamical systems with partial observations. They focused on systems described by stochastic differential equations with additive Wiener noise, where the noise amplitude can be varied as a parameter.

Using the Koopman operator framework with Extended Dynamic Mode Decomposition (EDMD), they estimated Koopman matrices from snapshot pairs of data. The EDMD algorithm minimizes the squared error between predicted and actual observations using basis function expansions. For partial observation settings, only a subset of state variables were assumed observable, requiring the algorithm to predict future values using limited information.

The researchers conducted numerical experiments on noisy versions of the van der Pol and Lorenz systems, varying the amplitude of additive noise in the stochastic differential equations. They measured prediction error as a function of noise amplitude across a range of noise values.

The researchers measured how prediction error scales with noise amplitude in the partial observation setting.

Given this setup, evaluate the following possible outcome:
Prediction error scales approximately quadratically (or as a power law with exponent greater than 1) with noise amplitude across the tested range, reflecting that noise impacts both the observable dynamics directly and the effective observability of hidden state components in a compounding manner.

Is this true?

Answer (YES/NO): NO